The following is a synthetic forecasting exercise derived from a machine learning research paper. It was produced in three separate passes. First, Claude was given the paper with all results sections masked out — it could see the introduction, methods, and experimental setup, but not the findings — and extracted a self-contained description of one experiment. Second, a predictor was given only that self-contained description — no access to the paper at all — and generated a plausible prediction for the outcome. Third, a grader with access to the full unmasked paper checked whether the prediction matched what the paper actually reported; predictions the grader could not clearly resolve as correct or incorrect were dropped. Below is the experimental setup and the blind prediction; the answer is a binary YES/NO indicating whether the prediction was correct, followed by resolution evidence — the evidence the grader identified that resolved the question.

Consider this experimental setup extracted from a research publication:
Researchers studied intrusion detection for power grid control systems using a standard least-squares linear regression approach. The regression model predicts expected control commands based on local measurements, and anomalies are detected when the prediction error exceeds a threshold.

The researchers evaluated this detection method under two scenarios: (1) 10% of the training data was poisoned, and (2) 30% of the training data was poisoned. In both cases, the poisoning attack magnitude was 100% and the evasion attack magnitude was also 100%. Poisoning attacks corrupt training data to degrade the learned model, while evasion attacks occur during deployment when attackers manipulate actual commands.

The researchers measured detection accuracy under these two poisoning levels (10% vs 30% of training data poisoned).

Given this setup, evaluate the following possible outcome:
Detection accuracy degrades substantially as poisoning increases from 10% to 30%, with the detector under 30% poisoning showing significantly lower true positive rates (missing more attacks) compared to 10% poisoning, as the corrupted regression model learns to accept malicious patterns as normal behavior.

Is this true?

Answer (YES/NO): YES